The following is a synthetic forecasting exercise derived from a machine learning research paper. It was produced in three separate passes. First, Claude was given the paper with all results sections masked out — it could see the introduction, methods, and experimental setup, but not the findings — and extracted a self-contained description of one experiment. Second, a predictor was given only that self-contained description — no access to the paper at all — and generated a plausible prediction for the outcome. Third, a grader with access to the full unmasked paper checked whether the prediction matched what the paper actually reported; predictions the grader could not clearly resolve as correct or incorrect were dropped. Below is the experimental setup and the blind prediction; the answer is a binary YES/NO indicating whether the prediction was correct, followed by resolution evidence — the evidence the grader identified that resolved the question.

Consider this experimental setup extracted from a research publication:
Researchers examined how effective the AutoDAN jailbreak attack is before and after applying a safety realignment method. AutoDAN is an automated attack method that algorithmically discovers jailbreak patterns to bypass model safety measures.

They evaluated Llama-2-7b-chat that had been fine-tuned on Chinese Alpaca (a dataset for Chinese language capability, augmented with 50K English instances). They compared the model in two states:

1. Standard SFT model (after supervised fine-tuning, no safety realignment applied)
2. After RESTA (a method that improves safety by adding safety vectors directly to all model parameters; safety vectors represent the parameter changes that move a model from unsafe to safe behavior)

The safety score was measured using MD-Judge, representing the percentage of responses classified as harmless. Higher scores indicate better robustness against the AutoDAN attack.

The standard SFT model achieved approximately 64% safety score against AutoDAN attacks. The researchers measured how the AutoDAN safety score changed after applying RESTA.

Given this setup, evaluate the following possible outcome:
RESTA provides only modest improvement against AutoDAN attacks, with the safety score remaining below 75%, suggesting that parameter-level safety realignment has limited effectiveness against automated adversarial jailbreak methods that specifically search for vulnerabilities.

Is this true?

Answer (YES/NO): NO